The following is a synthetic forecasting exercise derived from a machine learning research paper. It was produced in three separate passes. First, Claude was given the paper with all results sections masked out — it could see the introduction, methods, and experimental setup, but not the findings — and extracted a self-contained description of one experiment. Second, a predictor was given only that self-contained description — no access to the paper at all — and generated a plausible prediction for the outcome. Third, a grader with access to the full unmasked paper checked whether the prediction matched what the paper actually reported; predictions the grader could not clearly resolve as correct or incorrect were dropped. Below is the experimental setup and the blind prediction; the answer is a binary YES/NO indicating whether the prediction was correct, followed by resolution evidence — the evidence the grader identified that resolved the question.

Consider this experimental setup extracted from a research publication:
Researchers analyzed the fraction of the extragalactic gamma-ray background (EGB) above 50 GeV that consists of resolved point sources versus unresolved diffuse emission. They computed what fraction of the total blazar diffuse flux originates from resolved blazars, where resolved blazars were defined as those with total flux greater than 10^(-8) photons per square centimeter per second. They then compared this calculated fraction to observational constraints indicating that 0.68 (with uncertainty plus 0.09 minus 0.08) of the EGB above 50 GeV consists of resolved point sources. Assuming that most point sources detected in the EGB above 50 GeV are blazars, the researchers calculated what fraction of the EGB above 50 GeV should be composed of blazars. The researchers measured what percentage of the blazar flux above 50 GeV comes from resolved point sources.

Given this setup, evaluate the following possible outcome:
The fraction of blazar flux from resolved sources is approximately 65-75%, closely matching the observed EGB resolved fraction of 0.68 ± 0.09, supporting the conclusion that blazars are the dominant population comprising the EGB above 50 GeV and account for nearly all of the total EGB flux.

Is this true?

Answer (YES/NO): NO